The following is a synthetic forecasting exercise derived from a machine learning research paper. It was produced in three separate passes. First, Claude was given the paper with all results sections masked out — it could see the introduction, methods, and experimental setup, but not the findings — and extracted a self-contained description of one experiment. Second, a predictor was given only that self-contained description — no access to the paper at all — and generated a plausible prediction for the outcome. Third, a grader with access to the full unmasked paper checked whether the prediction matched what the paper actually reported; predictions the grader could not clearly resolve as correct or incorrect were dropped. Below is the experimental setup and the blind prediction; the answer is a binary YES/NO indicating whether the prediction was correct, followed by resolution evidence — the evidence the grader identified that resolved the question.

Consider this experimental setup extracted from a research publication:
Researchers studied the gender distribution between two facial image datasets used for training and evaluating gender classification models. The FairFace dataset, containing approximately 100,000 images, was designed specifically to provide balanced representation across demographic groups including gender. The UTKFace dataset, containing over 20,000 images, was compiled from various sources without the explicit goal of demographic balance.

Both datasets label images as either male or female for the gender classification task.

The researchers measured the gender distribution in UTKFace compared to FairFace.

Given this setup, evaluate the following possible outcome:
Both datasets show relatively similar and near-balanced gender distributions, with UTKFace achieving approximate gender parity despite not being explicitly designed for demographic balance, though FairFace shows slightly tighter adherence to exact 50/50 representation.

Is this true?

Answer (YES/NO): NO